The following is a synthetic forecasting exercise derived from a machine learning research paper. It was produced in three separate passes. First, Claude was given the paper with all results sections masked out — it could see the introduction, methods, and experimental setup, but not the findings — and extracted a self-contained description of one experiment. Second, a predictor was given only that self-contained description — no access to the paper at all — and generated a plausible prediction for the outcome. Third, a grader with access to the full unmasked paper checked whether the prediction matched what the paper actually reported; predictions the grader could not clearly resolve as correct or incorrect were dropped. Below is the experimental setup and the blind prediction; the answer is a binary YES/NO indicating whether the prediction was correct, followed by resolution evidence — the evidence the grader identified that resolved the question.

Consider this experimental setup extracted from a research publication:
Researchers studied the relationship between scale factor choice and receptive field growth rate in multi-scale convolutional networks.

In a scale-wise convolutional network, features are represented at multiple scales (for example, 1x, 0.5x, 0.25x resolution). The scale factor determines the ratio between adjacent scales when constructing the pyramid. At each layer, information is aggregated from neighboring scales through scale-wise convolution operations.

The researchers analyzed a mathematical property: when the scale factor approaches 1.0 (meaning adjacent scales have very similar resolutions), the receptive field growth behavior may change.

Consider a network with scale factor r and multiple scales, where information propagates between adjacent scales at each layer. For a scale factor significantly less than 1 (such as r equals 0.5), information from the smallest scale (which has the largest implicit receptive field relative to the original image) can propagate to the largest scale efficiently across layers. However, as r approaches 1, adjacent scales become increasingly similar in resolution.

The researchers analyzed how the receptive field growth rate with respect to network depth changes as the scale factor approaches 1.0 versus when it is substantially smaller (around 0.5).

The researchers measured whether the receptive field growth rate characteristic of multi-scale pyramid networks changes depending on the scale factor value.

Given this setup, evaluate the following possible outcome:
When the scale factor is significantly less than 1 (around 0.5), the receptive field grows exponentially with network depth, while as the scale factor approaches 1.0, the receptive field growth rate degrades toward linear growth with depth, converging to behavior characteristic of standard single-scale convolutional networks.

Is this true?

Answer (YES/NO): YES